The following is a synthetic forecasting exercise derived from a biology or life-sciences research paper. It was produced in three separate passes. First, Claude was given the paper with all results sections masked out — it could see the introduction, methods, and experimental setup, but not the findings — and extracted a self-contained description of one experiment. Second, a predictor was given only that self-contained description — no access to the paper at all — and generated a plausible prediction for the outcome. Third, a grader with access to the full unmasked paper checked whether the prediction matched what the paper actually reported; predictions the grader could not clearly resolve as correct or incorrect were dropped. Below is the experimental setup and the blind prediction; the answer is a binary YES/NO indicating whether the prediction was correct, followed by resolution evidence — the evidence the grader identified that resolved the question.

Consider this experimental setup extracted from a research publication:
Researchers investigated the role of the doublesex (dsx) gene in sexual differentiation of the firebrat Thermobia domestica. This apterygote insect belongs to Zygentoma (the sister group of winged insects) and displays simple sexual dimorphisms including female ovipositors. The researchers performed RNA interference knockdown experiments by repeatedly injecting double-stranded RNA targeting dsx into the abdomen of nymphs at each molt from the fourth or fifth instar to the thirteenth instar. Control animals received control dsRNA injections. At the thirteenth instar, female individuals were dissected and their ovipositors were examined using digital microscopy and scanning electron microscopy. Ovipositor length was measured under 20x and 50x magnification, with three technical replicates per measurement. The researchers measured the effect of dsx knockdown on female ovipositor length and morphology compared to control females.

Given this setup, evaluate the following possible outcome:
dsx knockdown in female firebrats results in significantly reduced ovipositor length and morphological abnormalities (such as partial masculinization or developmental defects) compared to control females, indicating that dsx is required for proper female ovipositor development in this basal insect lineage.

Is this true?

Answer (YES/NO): NO